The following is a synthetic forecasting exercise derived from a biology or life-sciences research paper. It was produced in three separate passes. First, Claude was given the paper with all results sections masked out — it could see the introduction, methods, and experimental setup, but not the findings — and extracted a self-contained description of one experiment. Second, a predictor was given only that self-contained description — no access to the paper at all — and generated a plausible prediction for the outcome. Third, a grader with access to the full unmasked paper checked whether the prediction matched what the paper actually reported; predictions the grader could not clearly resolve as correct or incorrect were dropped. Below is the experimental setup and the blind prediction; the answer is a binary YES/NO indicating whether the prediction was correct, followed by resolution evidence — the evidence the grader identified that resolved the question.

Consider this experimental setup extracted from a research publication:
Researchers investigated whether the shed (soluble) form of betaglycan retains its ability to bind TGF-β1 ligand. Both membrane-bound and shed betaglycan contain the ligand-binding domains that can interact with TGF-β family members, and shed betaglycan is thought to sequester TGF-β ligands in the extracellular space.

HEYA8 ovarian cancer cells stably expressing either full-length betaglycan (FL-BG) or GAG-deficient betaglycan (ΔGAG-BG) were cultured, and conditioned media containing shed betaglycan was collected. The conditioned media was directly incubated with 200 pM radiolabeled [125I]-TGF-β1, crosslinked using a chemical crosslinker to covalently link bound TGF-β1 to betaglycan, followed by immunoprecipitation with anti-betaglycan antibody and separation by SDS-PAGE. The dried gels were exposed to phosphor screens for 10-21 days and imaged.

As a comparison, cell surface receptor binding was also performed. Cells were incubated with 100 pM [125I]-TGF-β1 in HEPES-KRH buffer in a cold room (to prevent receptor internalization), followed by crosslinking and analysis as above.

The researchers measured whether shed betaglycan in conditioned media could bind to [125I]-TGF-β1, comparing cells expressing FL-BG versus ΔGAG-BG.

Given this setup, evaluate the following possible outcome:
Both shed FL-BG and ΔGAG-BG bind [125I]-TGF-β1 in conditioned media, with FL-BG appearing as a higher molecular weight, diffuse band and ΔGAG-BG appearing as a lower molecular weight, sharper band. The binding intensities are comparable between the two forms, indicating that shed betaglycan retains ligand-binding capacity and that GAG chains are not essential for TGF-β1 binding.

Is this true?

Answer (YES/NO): NO